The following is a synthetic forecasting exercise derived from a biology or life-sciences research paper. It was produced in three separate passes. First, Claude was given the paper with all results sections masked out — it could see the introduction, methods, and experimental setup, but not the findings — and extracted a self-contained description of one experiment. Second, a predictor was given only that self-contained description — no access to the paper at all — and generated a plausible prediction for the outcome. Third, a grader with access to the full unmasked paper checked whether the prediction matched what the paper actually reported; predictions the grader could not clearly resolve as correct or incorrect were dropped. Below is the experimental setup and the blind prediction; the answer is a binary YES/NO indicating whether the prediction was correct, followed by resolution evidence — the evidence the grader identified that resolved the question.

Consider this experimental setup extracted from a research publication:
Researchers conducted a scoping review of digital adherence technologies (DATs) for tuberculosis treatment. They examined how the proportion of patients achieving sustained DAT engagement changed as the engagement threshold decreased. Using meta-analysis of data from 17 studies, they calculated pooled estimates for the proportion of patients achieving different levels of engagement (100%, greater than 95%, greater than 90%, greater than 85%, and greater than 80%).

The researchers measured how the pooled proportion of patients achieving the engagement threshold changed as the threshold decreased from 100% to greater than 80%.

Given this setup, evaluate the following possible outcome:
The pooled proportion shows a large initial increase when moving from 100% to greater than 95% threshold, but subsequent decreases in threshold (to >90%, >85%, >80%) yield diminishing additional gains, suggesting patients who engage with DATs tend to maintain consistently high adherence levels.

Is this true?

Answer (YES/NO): YES